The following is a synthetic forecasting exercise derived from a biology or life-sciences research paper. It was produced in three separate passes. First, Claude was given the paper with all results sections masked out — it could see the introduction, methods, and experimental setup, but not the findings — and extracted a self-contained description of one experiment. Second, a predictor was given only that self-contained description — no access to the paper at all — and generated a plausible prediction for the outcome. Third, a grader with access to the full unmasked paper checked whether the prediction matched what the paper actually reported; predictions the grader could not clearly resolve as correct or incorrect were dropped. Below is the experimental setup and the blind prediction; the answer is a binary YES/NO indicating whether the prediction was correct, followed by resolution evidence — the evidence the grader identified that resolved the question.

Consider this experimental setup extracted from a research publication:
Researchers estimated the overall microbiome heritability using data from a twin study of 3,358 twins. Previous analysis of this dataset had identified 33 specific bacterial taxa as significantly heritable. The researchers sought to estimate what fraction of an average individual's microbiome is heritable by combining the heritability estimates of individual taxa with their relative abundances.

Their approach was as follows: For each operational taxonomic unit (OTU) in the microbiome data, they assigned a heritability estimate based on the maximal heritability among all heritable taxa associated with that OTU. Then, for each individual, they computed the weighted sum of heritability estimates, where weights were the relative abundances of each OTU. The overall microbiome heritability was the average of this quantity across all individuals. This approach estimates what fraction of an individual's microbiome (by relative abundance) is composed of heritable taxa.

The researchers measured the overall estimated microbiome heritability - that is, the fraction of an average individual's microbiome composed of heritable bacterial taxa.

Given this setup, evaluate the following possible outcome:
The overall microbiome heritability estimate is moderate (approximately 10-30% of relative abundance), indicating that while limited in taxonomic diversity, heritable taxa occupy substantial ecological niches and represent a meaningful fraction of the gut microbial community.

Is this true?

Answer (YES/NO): NO